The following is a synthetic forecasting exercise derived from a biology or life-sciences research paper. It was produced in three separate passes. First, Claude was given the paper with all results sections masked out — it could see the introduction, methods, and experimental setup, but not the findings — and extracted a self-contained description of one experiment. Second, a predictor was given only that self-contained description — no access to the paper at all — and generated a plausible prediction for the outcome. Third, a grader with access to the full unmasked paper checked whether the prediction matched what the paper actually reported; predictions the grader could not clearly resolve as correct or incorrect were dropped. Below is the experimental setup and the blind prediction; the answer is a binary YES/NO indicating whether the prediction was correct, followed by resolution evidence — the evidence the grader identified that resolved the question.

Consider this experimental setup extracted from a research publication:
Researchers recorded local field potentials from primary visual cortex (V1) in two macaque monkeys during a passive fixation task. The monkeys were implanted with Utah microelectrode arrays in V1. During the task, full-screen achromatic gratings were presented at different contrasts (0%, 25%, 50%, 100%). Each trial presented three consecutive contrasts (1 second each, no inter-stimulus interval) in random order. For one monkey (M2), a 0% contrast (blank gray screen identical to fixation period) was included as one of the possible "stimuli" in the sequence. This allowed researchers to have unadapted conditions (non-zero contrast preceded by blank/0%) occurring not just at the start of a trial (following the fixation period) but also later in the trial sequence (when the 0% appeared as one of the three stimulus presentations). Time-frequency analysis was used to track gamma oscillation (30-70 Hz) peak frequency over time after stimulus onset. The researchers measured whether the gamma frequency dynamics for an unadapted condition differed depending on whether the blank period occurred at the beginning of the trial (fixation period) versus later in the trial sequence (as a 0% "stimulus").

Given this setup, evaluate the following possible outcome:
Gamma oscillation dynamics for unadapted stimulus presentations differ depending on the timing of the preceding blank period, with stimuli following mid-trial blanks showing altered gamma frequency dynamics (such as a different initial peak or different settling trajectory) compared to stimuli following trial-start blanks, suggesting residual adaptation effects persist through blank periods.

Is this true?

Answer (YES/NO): NO